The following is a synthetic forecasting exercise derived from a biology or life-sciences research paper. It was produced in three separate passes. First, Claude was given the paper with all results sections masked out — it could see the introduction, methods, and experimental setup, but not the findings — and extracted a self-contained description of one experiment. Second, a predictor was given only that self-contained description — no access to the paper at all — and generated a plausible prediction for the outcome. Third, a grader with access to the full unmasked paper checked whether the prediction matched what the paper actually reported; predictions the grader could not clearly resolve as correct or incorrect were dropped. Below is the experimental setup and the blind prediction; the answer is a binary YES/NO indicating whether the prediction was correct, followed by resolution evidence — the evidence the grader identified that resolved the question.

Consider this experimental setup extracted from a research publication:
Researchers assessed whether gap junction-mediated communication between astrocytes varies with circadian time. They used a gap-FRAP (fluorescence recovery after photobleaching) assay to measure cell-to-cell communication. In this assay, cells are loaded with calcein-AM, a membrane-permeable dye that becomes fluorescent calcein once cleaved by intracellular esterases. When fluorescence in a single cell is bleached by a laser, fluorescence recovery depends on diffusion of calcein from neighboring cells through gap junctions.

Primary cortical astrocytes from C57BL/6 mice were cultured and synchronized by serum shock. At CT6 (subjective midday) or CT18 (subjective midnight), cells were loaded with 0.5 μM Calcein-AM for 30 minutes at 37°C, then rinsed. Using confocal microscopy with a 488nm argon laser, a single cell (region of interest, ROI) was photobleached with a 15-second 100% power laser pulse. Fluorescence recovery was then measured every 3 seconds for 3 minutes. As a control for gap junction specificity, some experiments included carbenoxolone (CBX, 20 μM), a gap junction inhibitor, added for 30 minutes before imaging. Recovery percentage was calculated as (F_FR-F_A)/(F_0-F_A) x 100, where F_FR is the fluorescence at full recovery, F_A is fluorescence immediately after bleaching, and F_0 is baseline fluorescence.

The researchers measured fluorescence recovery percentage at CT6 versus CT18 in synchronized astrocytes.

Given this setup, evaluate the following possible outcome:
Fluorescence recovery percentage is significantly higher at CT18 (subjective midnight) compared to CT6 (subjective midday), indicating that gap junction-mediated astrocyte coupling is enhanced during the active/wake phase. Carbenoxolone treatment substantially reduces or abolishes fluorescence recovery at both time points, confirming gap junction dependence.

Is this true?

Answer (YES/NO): NO